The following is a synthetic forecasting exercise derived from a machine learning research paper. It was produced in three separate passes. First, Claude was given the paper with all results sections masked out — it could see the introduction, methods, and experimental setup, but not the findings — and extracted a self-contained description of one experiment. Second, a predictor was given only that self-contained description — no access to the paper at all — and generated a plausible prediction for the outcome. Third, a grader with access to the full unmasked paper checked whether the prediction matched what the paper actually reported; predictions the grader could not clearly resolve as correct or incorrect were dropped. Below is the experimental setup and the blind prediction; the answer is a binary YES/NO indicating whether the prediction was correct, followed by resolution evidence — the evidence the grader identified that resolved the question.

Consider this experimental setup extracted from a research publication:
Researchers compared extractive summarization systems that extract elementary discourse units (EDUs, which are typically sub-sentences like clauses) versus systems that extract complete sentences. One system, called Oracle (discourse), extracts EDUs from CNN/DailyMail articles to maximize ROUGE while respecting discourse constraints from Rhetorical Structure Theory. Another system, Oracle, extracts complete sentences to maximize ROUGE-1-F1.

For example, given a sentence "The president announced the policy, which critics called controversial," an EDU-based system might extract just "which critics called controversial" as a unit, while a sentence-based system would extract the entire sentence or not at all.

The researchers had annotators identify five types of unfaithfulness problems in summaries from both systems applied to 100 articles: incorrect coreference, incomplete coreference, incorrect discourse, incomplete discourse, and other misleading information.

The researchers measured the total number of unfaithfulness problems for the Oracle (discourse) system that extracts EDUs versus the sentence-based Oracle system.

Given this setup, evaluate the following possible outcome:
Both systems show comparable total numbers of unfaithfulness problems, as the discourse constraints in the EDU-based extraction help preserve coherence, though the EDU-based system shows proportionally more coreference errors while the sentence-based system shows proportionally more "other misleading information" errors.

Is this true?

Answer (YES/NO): NO